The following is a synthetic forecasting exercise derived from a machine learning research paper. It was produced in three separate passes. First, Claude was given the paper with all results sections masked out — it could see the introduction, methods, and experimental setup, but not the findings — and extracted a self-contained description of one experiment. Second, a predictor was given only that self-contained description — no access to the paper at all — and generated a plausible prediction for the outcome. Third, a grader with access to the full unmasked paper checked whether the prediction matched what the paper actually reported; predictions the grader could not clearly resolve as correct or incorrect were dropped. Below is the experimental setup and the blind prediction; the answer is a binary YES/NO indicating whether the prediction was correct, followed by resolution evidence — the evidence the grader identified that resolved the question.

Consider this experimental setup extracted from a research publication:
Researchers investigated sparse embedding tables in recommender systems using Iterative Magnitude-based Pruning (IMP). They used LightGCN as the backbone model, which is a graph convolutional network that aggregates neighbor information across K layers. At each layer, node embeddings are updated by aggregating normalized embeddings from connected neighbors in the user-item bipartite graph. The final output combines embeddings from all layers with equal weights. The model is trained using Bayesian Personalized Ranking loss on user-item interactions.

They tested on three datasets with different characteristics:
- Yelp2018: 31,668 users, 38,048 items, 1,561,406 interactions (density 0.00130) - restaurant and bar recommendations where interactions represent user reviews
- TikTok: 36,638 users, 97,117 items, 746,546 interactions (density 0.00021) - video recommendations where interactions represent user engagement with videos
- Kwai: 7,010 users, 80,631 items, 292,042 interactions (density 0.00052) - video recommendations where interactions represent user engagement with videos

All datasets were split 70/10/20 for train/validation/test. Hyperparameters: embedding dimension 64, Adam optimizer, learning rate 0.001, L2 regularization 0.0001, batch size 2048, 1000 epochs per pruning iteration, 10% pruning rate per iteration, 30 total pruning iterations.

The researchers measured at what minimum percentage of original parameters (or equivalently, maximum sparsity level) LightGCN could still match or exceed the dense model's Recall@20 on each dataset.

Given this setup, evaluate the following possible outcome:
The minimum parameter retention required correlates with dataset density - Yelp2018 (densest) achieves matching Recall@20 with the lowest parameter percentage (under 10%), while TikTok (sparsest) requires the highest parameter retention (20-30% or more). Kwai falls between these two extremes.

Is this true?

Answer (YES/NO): NO